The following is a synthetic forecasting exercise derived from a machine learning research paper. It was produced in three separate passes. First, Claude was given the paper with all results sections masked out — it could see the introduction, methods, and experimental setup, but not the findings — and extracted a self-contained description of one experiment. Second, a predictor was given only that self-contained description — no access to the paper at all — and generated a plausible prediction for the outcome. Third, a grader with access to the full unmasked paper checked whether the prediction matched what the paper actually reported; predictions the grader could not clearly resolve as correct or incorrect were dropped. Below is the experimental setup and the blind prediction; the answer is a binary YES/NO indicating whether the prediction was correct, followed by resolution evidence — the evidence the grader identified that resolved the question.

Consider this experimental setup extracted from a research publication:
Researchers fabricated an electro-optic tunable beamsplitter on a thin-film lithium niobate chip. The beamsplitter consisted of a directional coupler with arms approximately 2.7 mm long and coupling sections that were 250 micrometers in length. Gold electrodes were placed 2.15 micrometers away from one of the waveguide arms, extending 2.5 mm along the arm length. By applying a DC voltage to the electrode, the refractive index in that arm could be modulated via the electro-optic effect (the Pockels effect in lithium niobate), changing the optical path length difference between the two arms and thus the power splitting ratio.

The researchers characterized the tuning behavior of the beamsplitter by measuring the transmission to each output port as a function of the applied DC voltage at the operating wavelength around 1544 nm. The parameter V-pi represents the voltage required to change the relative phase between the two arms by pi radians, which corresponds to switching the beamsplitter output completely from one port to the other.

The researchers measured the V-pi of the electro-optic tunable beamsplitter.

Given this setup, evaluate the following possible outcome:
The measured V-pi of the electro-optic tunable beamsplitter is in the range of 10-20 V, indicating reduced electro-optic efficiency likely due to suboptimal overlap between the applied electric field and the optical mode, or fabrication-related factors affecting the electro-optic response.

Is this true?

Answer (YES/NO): NO